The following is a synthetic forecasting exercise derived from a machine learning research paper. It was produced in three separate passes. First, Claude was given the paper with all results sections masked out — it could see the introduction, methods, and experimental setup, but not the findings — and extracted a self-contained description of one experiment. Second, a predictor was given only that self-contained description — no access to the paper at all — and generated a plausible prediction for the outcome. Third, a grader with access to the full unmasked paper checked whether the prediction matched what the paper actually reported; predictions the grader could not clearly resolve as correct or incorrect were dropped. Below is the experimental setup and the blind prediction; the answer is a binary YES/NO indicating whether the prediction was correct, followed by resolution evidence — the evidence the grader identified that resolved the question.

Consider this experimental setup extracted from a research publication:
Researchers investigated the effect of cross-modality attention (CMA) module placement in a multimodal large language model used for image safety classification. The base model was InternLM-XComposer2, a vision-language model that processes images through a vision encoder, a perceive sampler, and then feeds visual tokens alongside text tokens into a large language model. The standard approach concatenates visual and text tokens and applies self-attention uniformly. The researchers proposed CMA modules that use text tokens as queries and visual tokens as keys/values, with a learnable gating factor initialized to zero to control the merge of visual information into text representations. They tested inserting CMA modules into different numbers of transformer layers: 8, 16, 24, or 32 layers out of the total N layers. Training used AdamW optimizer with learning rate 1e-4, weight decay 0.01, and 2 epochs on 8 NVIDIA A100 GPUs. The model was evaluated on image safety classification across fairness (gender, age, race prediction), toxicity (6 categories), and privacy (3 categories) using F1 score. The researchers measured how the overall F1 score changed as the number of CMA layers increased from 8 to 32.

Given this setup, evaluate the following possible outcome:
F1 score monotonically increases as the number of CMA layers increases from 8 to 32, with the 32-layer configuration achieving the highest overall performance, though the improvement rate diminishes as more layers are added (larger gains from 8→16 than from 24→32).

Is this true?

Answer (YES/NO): NO